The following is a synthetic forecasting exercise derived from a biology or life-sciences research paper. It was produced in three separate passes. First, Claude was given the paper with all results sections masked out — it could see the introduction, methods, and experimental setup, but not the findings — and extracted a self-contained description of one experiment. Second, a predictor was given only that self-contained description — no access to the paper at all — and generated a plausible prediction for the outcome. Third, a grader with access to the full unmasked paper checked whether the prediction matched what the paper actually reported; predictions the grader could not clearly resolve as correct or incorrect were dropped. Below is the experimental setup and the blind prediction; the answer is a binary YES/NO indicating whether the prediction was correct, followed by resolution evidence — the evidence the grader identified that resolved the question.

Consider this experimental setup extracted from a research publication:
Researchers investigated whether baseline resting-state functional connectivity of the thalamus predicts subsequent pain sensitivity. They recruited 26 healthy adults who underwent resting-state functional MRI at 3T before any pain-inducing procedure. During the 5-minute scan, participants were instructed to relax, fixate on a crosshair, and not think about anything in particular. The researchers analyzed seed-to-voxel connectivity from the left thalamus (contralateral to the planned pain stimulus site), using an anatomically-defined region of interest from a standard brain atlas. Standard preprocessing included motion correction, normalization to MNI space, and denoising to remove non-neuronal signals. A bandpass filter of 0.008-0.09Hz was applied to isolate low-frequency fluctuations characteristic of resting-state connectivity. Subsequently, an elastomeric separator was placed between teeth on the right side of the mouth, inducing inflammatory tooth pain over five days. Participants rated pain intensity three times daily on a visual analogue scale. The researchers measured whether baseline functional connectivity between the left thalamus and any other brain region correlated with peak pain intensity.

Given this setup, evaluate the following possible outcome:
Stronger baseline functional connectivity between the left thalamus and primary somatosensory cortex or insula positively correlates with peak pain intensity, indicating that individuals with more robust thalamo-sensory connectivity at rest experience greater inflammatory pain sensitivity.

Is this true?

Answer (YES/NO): YES